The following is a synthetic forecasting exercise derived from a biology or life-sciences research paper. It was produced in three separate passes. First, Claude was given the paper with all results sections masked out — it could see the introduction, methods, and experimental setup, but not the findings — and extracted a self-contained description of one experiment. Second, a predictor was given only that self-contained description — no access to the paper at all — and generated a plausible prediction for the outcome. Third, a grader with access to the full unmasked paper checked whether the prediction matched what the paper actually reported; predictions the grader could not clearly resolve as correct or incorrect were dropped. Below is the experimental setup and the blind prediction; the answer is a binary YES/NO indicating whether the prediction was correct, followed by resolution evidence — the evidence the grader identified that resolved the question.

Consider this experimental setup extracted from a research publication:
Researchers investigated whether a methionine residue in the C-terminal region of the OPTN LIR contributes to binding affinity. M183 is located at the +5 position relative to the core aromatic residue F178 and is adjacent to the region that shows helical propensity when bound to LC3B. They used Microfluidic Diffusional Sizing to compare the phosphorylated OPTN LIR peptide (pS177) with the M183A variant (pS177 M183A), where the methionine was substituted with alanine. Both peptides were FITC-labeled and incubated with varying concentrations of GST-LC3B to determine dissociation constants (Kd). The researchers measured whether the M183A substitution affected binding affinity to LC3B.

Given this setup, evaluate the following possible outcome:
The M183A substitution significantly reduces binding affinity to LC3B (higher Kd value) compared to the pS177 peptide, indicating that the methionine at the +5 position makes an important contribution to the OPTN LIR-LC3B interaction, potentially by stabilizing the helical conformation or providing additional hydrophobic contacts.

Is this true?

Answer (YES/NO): NO